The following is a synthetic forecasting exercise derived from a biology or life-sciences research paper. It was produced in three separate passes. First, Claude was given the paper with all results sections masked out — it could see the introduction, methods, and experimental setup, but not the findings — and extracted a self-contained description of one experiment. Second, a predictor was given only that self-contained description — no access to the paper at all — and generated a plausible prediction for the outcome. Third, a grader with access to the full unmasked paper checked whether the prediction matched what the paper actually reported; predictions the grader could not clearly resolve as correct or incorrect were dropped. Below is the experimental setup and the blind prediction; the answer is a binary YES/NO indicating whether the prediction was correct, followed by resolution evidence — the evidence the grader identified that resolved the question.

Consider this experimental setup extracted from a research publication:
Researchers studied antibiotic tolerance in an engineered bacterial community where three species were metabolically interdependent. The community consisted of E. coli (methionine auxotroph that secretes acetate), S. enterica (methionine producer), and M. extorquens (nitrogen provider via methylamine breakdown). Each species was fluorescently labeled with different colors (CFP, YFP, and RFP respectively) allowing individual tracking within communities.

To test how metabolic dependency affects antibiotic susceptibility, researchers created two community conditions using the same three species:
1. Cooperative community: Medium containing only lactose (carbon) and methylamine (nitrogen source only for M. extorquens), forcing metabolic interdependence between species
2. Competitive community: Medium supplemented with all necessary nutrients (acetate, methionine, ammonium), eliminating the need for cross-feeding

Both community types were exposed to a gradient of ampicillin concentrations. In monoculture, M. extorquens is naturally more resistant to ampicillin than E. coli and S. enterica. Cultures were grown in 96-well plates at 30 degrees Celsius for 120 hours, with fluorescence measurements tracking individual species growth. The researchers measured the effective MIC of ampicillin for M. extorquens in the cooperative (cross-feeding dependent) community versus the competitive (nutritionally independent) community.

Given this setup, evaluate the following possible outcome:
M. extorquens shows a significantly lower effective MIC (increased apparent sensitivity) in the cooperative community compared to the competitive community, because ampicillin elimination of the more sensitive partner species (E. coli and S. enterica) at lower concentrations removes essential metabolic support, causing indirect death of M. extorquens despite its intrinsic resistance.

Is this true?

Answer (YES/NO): YES